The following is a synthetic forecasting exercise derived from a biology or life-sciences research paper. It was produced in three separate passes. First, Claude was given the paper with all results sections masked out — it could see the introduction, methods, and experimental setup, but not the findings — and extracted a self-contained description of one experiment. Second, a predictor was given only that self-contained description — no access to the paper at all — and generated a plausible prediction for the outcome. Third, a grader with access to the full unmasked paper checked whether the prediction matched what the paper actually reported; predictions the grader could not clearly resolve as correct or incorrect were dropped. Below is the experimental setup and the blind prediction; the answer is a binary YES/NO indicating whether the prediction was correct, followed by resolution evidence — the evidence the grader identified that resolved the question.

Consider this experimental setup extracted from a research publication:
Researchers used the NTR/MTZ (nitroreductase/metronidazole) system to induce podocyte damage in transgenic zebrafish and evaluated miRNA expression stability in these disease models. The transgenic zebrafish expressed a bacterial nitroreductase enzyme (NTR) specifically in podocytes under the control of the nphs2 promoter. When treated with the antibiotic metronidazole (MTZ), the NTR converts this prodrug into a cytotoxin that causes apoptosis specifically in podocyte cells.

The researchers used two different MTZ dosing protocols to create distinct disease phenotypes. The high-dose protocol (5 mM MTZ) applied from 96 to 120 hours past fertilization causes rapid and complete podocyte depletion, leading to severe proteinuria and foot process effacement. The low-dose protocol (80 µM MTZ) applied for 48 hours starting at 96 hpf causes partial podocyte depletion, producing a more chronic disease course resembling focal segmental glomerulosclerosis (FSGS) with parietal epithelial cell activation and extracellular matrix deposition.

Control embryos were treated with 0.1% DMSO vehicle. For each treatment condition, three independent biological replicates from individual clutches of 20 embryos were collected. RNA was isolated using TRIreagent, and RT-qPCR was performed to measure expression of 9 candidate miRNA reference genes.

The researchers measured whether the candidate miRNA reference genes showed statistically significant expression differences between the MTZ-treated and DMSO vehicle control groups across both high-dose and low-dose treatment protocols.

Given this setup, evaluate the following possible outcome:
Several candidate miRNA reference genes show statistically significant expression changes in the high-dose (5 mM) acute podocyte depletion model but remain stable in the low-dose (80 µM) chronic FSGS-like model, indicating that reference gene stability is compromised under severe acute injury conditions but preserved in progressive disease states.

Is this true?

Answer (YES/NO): NO